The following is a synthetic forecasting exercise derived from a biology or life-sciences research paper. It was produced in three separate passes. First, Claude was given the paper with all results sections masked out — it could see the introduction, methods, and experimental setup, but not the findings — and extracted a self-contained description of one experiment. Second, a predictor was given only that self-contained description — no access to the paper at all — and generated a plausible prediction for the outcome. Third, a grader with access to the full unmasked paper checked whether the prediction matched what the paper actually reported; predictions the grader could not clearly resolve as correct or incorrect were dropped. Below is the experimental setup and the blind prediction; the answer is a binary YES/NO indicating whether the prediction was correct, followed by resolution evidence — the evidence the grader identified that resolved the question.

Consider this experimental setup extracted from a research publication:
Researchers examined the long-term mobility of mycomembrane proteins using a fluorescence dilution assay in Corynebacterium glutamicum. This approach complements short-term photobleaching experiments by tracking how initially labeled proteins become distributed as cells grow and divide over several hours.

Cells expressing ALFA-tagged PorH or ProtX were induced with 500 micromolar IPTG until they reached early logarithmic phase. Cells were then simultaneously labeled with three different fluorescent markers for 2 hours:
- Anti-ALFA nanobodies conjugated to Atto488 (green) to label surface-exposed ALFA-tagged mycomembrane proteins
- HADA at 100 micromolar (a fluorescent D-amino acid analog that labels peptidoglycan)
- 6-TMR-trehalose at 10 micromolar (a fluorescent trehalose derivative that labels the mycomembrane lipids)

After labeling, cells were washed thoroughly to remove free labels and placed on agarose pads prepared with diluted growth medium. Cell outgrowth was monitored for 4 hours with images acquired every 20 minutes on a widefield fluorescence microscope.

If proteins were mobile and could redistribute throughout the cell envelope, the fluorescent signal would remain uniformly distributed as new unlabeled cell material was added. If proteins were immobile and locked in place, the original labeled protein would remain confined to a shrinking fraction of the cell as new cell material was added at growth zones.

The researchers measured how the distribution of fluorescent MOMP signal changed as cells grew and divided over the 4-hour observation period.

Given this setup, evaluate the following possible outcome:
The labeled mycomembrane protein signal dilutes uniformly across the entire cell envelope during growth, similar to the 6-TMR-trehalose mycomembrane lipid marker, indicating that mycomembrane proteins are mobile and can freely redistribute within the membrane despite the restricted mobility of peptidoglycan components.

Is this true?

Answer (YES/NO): NO